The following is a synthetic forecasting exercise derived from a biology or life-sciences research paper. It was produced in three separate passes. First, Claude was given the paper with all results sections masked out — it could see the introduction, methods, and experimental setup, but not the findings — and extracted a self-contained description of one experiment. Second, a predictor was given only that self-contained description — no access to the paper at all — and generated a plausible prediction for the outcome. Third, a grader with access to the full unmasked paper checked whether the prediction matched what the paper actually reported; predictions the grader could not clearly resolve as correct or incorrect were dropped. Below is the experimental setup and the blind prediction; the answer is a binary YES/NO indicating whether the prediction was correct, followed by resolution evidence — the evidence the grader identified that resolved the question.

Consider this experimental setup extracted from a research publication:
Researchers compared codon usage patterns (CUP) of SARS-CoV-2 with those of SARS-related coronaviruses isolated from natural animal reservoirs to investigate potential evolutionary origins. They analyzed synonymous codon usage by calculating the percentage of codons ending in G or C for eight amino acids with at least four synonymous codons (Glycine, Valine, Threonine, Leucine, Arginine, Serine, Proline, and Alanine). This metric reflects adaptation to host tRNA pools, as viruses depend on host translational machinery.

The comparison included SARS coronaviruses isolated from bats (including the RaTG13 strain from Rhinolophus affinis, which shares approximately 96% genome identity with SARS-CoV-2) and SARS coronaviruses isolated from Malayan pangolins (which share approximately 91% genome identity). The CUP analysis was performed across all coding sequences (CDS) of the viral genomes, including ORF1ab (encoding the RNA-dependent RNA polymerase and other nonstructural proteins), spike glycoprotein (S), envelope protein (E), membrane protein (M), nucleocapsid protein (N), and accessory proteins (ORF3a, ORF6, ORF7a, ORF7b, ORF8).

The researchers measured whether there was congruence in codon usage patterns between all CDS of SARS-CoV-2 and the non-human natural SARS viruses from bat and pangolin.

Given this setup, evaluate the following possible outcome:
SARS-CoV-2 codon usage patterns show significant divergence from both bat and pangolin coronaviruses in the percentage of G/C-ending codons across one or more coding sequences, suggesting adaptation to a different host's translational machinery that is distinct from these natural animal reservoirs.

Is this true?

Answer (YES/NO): YES